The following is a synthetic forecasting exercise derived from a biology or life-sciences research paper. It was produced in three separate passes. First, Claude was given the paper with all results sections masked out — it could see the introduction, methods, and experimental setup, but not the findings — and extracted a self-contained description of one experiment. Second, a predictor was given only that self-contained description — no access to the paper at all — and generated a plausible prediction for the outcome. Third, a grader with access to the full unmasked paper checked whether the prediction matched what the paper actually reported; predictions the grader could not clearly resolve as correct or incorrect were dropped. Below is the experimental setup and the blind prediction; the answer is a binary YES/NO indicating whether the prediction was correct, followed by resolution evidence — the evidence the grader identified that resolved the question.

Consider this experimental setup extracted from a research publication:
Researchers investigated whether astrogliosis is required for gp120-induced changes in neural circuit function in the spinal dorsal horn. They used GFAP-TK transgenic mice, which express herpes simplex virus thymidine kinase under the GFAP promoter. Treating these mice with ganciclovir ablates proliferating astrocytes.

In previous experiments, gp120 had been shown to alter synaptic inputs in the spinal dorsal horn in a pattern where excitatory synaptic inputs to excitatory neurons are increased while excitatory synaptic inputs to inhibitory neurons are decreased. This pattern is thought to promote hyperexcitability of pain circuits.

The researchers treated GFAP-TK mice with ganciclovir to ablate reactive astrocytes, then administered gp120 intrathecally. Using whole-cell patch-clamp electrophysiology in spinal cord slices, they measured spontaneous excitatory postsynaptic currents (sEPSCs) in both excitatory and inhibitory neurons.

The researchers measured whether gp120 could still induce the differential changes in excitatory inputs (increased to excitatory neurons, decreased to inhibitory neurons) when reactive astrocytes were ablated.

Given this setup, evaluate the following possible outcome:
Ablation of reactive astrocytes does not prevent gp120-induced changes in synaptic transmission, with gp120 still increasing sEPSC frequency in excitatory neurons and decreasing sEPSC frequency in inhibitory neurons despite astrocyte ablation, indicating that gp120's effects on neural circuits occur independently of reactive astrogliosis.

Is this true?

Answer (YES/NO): NO